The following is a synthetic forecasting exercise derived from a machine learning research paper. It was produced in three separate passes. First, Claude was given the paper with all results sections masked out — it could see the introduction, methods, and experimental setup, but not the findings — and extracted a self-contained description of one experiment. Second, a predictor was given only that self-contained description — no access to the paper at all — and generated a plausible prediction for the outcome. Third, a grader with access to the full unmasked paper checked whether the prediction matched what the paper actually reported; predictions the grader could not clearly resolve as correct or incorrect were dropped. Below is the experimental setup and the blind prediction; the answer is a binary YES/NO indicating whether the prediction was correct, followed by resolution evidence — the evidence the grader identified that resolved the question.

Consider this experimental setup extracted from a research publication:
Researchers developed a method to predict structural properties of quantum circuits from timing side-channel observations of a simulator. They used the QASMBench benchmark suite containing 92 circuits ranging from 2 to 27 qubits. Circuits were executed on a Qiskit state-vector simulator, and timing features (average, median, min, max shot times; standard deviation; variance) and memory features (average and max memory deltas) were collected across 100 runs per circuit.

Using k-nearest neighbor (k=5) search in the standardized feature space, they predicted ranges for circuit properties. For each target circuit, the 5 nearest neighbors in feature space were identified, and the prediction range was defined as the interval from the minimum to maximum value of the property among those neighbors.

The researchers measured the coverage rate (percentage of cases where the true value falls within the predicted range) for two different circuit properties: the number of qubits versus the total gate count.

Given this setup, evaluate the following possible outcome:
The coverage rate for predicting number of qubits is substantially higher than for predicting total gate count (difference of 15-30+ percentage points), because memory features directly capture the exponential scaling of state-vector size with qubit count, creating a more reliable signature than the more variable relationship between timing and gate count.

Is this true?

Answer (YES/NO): NO